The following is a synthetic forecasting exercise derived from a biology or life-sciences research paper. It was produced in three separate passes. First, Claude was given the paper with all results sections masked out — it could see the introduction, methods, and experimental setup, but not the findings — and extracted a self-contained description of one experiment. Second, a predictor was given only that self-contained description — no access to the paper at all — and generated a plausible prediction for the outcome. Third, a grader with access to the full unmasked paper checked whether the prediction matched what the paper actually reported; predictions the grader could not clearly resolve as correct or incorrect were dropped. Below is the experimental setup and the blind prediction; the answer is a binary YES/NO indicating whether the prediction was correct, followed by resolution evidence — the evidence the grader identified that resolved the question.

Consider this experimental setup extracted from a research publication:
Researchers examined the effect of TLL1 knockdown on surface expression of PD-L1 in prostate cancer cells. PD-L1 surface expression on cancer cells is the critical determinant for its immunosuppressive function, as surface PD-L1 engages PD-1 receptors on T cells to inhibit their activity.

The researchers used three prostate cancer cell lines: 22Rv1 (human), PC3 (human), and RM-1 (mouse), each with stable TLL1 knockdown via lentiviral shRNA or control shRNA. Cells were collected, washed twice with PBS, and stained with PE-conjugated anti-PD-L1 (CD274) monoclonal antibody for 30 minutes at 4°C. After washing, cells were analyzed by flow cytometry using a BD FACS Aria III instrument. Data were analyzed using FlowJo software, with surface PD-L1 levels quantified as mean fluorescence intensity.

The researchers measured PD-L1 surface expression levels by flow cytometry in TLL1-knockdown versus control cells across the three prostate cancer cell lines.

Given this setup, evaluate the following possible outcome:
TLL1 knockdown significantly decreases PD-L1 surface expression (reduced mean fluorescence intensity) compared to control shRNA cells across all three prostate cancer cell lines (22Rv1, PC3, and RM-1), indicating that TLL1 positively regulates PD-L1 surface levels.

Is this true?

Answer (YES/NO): YES